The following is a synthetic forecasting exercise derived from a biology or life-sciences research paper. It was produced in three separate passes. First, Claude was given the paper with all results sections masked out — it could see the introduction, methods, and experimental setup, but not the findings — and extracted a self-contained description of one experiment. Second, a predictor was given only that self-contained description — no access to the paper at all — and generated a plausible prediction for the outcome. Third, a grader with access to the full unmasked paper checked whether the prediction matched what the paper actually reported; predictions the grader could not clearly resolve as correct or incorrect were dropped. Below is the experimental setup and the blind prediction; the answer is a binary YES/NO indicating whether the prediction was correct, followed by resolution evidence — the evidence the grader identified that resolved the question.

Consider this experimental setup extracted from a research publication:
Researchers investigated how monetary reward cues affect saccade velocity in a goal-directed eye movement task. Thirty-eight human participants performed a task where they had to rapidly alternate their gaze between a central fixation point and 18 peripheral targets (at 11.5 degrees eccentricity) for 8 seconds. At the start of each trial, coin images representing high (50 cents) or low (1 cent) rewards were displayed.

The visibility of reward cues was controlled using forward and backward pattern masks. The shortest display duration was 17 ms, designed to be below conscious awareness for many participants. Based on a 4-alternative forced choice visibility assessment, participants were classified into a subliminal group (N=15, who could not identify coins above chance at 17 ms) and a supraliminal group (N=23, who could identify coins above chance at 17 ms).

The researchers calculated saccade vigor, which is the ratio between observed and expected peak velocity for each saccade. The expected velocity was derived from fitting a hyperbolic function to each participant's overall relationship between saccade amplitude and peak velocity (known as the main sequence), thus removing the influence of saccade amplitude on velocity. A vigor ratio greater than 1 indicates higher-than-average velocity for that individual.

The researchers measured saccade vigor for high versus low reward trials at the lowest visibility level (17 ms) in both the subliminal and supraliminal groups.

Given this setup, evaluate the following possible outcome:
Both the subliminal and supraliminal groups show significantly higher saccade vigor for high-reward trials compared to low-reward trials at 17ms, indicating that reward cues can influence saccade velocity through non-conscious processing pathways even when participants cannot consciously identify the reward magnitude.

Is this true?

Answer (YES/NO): NO